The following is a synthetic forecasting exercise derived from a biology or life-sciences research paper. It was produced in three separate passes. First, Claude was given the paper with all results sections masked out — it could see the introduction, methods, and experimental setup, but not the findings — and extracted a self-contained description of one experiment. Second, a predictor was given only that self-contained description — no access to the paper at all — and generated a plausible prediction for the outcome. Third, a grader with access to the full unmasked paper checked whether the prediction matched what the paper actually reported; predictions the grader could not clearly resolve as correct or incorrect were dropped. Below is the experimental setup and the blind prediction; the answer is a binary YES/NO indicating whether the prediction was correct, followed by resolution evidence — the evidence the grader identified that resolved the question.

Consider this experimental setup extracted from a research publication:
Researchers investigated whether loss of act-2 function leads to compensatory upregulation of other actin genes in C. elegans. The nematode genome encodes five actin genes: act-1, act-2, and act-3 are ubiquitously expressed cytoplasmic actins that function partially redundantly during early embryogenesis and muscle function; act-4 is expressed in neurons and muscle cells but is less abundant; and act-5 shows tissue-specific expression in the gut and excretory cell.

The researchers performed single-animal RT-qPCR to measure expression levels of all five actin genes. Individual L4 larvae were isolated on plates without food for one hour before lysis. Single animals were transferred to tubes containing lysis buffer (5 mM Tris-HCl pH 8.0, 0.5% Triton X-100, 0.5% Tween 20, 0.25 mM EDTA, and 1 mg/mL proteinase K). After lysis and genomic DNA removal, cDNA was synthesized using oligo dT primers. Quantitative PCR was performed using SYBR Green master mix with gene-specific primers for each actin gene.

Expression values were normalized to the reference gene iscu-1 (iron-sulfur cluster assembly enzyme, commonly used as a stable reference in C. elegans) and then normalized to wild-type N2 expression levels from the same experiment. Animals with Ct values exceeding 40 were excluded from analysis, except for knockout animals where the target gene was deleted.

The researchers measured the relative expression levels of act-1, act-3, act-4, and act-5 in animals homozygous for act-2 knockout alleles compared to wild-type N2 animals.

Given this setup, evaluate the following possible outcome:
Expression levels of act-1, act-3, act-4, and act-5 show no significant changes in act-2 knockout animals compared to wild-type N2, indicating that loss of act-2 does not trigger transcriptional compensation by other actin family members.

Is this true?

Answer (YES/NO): NO